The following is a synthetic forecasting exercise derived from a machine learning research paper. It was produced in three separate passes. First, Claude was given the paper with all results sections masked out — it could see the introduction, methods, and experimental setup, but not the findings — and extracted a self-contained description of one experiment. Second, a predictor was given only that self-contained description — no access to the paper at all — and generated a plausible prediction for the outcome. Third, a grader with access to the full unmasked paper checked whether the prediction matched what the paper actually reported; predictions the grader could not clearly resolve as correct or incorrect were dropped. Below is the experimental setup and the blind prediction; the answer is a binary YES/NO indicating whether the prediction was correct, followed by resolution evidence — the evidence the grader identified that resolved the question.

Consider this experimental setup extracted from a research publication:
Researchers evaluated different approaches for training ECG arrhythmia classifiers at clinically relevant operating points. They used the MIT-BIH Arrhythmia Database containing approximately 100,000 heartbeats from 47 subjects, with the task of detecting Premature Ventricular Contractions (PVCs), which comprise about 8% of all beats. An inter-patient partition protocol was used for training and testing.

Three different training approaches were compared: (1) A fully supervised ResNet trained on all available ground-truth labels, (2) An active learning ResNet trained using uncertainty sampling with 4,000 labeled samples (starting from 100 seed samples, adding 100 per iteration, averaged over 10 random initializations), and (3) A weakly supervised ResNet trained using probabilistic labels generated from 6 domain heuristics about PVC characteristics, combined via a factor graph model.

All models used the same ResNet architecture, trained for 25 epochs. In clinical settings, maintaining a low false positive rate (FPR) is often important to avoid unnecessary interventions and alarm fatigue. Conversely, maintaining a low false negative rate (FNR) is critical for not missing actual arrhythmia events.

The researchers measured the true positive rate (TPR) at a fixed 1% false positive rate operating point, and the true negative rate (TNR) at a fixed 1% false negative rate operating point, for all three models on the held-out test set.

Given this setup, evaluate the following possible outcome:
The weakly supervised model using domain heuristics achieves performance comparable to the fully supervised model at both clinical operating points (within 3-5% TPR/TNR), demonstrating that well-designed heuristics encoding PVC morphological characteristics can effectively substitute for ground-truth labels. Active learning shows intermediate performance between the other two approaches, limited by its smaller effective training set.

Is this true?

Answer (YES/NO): NO